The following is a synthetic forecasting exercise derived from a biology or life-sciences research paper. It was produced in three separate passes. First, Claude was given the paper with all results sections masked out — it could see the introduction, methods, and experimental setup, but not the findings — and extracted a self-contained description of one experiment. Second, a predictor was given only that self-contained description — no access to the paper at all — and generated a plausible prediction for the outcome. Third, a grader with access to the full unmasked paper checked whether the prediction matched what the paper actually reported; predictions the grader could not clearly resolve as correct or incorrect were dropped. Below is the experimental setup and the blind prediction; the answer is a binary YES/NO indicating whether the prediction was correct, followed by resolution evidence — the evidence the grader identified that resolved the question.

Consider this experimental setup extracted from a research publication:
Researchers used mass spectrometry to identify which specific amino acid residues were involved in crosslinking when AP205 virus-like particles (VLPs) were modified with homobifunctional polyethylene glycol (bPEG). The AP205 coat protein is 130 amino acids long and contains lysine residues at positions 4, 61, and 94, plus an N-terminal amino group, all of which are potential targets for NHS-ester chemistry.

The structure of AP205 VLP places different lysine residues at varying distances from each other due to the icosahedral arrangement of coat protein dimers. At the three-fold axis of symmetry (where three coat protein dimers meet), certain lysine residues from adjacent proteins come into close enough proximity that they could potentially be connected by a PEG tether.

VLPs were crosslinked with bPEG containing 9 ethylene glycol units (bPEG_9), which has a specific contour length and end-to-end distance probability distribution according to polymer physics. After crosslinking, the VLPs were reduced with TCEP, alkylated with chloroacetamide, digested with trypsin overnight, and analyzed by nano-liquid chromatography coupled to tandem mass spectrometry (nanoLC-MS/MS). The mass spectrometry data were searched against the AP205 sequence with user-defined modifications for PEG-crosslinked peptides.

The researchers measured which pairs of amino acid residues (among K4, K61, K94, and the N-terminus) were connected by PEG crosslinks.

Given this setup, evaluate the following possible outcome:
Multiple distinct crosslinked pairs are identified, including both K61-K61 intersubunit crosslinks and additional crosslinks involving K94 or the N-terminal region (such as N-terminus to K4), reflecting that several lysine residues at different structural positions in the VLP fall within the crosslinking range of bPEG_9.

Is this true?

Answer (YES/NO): NO